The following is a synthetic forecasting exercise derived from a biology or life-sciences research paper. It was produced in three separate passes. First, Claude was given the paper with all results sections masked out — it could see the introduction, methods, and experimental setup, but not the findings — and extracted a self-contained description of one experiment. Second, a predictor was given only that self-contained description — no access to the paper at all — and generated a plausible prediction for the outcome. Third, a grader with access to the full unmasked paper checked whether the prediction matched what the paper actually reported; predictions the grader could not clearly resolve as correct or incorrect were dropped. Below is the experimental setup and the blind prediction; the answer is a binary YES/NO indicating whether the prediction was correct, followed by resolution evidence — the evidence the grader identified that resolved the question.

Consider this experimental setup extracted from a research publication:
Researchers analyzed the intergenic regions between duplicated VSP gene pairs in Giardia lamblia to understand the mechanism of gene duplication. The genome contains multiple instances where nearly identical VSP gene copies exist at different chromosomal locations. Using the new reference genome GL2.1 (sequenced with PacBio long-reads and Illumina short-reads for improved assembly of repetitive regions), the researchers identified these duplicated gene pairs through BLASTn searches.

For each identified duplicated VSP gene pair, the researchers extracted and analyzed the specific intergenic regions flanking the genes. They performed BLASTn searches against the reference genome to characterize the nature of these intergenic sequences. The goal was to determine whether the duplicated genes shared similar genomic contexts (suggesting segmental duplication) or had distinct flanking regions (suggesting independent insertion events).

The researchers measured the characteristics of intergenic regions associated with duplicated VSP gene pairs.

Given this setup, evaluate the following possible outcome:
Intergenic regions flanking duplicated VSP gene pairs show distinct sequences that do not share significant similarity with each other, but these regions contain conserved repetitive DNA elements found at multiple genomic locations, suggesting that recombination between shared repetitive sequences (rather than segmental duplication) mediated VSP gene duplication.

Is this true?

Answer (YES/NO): NO